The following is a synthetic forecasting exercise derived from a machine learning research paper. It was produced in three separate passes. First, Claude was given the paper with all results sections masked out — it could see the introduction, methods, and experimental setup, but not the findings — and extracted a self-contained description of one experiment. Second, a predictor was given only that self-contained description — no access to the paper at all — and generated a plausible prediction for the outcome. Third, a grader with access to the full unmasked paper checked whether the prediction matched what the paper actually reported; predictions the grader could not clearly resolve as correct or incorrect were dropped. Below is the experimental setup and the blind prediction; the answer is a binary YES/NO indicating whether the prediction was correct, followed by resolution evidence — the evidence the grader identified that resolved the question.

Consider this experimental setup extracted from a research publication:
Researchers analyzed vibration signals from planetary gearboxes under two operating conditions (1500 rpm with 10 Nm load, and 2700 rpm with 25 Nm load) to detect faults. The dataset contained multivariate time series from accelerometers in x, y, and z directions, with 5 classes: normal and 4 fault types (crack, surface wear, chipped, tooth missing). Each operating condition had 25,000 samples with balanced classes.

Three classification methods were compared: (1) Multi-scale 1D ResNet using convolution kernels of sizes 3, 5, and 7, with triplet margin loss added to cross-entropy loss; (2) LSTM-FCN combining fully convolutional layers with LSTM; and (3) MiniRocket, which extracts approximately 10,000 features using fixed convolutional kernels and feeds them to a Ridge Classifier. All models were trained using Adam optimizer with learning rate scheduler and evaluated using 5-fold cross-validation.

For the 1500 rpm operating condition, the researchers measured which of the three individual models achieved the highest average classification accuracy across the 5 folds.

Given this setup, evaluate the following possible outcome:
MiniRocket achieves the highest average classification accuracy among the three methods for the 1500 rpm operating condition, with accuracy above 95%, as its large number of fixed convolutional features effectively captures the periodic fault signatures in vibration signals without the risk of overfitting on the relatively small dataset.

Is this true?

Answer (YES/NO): NO